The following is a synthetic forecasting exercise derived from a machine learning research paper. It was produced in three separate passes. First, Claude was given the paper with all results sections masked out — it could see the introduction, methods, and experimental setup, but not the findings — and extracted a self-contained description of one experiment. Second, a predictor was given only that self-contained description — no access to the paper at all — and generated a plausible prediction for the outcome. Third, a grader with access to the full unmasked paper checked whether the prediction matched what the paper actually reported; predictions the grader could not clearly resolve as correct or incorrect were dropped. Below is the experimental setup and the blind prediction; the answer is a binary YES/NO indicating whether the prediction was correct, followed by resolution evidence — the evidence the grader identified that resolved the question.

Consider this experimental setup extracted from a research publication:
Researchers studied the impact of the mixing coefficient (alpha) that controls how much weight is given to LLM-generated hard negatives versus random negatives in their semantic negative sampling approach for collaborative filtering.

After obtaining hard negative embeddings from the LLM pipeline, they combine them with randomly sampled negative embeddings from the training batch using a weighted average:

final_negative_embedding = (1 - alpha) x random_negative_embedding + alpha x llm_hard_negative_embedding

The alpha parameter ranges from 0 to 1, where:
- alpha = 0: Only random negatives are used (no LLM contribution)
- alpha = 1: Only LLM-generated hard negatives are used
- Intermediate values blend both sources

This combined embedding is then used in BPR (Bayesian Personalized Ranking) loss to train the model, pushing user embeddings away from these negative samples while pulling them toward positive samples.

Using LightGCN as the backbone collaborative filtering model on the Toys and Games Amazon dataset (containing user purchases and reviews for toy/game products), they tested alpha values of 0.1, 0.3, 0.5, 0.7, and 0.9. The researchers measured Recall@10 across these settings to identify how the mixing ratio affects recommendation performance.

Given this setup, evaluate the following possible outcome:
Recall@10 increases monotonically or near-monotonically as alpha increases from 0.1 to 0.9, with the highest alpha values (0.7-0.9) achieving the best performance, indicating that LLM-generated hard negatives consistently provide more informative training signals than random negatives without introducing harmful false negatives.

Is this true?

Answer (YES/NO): NO